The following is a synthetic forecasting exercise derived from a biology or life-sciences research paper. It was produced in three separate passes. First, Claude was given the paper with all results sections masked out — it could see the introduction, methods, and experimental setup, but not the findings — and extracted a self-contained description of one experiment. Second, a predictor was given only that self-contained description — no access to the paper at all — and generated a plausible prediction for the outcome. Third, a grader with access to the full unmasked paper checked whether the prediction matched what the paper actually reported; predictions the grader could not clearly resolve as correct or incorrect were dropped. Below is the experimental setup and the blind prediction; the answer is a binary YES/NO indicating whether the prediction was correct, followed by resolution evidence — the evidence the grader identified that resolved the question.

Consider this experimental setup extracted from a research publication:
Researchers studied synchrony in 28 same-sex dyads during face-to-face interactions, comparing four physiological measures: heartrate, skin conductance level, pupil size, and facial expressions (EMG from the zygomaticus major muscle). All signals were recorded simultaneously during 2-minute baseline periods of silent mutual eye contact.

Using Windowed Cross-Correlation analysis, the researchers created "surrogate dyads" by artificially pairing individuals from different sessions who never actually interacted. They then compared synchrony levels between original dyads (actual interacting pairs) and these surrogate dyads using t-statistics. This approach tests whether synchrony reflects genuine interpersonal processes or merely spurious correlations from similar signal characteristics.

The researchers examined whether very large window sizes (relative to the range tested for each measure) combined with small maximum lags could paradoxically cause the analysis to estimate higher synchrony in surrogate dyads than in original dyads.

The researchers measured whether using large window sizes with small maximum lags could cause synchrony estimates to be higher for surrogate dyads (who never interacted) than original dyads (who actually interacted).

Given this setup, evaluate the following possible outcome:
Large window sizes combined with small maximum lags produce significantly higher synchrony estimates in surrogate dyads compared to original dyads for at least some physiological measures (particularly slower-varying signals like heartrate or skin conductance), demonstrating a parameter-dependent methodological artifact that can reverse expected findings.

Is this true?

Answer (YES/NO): YES